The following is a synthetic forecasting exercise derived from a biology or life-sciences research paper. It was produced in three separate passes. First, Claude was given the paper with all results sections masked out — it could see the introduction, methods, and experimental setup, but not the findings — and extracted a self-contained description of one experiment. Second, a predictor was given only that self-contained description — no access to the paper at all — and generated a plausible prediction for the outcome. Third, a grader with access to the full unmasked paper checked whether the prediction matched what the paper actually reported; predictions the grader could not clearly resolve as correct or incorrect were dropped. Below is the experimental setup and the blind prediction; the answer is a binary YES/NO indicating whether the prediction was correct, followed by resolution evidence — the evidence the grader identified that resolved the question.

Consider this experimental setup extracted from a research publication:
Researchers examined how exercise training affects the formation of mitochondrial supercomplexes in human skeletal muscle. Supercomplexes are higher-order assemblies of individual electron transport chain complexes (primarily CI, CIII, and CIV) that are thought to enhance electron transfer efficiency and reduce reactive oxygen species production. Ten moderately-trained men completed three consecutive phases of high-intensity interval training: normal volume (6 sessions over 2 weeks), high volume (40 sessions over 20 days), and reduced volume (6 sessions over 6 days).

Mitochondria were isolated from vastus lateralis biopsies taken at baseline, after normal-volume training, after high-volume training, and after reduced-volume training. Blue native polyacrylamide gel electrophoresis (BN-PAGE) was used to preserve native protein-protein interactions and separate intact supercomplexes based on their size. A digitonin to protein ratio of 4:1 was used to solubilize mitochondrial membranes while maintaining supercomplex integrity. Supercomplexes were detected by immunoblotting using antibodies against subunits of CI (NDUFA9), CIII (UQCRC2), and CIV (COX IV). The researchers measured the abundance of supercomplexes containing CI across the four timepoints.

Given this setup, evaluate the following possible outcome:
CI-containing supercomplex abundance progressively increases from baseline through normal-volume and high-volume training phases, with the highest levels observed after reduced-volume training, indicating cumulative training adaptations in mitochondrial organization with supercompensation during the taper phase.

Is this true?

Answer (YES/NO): NO